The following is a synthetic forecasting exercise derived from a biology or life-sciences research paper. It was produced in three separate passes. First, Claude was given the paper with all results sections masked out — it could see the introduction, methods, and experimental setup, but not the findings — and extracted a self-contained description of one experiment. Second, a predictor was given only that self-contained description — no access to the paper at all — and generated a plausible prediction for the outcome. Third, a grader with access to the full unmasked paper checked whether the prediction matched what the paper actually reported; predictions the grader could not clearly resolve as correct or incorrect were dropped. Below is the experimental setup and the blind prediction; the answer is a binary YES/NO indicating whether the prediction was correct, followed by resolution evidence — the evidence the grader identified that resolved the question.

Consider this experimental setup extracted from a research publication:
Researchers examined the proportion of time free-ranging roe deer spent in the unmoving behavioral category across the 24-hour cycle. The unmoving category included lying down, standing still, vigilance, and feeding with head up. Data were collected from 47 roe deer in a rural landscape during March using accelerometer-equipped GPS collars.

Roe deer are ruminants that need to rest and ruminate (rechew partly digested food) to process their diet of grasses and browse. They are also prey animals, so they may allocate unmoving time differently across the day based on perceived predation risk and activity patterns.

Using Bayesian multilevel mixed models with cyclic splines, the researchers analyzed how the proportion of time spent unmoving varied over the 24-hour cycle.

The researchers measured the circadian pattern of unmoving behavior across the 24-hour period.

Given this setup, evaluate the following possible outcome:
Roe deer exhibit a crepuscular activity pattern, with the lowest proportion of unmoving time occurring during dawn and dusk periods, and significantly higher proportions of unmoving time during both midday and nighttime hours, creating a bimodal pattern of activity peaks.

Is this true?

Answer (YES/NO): YES